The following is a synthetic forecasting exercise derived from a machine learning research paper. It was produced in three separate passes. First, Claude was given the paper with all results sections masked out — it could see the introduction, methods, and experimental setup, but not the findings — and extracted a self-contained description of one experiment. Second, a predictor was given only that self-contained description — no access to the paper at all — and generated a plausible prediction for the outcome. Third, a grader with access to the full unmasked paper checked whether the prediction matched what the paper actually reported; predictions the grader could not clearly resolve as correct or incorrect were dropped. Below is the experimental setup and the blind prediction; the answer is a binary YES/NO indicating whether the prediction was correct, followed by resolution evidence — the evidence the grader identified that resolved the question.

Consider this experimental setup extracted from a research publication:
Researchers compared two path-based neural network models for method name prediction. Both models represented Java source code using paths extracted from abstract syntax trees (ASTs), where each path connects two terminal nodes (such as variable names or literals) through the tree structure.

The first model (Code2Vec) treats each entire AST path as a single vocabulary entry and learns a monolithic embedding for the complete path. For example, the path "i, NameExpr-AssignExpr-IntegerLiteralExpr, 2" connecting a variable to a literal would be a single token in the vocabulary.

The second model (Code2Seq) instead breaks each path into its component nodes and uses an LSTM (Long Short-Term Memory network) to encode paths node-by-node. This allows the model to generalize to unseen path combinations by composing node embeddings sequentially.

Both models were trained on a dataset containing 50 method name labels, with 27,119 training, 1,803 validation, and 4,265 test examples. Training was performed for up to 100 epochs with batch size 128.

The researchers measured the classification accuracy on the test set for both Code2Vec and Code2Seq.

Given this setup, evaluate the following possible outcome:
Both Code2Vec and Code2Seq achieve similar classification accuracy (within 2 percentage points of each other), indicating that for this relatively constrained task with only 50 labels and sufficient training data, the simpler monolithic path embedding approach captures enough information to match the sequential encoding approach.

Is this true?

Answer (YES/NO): NO